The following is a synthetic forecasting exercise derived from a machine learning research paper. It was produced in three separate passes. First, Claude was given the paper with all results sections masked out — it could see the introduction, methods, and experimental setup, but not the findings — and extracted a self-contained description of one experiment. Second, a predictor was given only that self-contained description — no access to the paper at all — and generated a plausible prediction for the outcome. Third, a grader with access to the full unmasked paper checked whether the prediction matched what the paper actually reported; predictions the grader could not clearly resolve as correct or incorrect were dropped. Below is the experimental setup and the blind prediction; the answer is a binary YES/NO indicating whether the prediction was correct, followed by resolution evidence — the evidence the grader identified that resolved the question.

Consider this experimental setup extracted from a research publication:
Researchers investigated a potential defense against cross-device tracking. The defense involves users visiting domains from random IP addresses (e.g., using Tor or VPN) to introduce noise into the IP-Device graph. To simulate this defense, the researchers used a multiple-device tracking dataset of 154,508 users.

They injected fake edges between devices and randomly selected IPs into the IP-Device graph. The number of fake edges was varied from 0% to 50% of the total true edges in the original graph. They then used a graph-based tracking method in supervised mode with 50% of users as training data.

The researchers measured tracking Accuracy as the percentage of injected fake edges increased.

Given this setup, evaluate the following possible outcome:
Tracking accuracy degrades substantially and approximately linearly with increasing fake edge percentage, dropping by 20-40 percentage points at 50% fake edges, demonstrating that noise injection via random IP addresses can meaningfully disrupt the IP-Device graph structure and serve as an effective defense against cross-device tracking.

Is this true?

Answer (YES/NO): NO